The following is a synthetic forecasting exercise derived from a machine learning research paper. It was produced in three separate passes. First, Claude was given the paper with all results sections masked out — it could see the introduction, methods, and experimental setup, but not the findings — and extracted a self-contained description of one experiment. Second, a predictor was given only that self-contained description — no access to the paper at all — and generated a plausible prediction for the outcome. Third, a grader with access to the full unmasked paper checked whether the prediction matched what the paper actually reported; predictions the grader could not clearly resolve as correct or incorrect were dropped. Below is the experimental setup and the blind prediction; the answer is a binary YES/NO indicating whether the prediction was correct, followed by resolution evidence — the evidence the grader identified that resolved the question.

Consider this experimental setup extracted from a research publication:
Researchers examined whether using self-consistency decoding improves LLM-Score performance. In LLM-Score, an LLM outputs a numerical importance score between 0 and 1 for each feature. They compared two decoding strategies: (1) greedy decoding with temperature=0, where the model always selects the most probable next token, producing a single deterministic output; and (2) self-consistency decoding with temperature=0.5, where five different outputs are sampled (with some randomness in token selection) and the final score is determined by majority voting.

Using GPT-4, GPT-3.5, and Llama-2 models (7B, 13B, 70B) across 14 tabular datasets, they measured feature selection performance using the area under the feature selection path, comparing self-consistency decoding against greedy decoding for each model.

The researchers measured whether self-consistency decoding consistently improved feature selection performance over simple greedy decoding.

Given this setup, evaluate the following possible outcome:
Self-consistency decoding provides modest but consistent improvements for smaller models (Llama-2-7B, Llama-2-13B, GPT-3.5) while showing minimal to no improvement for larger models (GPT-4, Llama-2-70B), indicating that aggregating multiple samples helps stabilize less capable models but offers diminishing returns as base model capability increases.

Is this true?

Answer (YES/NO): NO